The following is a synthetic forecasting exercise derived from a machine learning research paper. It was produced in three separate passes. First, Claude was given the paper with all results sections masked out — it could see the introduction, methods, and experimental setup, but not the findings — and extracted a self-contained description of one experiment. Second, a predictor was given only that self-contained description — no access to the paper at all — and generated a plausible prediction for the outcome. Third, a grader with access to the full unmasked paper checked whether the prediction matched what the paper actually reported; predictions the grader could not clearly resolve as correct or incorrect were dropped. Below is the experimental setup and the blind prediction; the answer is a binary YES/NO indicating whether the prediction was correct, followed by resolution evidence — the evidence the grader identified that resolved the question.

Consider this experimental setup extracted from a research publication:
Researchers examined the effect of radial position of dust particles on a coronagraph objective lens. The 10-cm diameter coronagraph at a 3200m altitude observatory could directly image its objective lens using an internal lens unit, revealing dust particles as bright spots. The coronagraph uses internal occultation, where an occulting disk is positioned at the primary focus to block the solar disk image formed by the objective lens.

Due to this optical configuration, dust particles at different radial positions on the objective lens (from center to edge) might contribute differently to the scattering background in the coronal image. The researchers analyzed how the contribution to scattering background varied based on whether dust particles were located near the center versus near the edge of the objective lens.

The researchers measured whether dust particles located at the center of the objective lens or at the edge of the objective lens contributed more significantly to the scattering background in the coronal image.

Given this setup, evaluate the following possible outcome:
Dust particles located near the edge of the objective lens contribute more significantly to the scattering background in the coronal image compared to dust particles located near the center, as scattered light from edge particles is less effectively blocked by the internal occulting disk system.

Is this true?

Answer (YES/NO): NO